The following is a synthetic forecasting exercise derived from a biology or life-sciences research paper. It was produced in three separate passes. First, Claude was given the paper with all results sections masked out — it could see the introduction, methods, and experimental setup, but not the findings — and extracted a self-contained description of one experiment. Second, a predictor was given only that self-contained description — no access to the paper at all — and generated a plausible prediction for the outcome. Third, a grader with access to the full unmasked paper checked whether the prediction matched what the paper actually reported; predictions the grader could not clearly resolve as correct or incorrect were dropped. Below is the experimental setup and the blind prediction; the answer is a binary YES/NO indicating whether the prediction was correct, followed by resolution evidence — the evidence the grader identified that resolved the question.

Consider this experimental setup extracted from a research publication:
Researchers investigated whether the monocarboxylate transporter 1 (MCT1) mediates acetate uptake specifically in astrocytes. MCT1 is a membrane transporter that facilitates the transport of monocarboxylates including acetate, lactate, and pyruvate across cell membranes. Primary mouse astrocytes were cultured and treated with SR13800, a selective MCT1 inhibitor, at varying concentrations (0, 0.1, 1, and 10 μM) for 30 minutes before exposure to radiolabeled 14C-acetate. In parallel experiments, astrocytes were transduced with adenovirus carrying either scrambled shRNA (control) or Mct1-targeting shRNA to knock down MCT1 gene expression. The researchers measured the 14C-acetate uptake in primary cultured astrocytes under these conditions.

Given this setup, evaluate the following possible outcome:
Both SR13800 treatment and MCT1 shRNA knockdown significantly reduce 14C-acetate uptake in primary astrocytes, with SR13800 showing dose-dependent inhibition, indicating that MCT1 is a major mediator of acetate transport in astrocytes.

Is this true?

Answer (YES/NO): YES